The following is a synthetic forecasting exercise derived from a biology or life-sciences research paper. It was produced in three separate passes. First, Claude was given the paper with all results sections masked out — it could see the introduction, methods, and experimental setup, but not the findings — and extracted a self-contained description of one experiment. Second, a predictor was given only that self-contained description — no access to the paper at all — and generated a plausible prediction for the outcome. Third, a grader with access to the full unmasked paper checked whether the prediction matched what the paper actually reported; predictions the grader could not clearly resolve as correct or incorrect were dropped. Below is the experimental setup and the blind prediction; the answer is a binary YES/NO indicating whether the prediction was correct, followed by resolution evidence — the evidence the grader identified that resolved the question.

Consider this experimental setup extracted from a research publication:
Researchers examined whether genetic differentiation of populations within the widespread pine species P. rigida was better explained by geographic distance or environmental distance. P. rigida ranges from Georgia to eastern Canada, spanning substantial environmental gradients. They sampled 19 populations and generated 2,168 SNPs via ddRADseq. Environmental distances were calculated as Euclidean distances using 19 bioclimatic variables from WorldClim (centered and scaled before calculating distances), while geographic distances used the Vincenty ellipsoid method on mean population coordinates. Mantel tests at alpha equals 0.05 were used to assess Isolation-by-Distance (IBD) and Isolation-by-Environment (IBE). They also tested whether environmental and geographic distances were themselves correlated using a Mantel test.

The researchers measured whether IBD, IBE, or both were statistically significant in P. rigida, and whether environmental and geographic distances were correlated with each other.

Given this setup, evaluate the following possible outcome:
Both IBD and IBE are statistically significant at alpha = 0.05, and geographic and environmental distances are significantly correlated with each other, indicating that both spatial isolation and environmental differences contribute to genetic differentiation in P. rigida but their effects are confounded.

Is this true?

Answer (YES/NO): NO